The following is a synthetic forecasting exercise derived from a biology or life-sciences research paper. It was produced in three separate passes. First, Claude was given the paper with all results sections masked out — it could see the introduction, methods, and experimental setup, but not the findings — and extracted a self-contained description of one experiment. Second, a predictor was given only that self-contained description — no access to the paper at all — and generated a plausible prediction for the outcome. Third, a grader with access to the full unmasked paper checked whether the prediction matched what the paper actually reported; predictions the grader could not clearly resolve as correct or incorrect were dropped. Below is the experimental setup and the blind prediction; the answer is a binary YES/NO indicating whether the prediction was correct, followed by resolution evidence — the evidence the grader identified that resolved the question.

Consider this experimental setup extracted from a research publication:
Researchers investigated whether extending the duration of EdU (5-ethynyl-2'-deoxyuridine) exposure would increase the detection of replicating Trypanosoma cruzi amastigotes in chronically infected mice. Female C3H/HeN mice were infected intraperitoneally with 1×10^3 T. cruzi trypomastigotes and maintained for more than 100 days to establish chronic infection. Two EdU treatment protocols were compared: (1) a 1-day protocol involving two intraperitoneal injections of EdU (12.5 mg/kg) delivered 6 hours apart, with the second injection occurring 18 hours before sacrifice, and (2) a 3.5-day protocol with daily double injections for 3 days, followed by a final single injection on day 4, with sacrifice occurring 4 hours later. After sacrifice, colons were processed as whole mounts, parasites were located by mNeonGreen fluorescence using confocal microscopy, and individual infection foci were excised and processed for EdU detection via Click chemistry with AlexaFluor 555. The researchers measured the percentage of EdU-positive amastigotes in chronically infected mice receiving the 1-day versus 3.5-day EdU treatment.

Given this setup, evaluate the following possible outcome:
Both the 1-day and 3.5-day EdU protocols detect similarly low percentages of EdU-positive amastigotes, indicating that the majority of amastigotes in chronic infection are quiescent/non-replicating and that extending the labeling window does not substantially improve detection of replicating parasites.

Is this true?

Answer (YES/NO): NO